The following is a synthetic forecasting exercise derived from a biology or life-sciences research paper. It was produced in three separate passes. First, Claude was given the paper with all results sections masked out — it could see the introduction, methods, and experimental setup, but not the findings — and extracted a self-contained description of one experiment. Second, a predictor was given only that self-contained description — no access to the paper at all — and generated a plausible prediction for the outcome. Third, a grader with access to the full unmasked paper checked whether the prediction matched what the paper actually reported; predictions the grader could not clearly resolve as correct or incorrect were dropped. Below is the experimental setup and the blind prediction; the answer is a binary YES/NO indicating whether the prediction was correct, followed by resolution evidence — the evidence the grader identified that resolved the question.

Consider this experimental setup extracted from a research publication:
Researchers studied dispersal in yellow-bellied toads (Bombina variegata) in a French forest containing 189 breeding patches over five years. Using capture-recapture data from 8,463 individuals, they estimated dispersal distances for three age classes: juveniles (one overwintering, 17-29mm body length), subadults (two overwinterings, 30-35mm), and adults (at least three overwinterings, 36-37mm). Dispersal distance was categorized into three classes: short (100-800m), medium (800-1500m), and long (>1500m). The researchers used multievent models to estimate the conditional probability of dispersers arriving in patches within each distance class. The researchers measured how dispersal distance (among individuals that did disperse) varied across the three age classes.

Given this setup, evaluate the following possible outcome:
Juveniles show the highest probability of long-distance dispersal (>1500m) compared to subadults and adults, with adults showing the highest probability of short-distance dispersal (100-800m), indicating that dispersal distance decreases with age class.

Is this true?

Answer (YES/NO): YES